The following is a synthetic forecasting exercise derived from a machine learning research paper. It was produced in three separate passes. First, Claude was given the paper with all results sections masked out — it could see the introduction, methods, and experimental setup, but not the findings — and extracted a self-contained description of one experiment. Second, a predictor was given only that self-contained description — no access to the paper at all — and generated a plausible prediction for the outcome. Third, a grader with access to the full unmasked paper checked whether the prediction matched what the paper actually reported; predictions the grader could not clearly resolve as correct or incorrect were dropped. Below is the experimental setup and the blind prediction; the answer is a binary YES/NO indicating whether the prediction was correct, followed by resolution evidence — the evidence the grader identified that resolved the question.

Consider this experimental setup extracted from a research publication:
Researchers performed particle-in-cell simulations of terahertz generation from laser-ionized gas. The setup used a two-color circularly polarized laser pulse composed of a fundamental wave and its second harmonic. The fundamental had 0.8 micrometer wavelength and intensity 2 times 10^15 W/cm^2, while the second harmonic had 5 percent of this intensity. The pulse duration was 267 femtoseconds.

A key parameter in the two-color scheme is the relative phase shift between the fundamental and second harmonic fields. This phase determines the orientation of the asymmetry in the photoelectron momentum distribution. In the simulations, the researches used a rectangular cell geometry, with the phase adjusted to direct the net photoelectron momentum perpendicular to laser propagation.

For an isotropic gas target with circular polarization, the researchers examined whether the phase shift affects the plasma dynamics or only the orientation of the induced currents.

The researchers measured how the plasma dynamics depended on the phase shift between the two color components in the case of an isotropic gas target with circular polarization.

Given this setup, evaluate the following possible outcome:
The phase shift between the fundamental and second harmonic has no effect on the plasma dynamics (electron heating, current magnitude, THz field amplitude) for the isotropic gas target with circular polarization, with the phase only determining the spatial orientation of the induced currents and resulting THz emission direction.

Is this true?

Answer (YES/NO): YES